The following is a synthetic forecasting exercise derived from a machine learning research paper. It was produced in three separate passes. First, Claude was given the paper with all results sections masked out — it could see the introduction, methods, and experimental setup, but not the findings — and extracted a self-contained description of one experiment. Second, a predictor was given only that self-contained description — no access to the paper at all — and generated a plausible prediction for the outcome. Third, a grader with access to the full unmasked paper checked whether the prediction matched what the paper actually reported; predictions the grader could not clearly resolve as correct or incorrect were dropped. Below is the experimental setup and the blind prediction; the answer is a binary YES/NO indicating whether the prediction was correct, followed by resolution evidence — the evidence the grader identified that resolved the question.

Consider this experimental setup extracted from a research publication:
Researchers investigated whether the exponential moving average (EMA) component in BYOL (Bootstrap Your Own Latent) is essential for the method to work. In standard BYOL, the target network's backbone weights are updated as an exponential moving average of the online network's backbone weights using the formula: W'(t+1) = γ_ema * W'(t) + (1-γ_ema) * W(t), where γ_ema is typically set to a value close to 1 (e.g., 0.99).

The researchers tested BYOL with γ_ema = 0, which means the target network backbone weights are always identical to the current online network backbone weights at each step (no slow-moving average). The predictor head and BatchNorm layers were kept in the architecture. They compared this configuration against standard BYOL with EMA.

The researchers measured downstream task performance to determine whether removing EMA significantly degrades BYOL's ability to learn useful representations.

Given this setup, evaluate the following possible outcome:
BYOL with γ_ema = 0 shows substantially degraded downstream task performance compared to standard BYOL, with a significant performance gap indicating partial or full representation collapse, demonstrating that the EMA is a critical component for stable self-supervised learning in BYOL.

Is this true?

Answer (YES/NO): NO